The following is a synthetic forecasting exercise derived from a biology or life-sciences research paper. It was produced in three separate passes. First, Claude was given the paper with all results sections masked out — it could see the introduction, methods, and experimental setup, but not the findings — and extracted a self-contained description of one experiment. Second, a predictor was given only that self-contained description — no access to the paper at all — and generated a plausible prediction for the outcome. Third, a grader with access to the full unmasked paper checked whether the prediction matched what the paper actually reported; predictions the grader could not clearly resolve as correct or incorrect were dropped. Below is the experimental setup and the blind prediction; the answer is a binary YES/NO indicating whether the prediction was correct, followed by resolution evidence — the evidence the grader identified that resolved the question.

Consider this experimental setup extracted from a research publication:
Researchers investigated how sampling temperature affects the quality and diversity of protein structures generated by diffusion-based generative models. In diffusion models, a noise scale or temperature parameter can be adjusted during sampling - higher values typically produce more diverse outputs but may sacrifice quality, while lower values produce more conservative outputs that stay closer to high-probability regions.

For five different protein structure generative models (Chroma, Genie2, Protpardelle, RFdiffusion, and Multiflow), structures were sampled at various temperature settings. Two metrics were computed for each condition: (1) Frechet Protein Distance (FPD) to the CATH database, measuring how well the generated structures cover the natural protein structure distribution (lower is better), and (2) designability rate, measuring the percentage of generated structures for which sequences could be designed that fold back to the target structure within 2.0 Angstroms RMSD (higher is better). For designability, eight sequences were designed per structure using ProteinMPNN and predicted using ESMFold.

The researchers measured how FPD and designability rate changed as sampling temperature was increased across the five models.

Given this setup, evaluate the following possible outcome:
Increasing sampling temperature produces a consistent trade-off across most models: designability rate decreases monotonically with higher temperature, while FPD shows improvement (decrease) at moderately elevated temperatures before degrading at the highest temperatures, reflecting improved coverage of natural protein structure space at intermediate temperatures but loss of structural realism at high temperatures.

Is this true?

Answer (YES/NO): NO